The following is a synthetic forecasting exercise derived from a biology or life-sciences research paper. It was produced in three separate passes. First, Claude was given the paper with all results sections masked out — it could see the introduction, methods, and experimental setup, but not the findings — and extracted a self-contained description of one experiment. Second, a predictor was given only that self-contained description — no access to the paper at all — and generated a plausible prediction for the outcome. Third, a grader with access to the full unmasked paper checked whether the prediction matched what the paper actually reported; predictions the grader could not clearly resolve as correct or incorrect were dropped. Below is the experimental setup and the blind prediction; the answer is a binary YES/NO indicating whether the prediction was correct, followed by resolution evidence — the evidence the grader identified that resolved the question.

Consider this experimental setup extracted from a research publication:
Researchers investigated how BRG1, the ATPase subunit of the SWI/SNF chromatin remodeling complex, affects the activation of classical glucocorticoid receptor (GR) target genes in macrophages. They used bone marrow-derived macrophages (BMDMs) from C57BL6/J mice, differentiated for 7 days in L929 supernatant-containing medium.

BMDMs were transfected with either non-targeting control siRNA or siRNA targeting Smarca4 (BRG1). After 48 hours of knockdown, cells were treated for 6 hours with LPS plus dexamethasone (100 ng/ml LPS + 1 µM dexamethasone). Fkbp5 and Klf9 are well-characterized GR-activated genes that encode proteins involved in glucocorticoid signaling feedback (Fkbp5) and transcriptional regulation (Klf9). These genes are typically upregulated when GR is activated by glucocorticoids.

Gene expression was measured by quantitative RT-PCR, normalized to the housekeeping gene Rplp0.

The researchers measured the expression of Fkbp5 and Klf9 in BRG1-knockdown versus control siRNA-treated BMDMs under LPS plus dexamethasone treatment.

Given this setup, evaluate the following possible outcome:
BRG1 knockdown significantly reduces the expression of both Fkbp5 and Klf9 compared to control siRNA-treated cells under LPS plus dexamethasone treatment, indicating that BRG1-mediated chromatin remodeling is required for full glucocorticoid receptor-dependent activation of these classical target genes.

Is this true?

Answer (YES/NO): YES